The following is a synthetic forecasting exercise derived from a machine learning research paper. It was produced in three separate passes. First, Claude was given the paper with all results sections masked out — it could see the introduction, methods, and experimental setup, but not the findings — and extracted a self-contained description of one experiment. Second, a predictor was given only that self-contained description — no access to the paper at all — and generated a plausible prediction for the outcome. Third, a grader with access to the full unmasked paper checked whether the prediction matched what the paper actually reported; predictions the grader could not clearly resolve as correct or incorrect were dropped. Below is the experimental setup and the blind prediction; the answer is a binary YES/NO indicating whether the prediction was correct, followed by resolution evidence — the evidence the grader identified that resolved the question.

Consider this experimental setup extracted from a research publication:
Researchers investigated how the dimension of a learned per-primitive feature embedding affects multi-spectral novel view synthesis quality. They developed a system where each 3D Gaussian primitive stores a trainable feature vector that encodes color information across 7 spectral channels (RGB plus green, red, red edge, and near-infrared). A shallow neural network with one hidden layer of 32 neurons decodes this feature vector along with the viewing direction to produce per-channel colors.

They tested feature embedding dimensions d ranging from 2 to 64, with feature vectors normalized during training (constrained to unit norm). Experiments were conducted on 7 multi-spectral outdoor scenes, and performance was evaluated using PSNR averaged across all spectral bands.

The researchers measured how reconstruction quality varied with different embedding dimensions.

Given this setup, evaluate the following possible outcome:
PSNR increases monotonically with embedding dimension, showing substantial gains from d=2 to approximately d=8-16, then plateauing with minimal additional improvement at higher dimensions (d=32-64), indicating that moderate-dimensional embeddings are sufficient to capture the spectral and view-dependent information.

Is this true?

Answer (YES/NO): NO